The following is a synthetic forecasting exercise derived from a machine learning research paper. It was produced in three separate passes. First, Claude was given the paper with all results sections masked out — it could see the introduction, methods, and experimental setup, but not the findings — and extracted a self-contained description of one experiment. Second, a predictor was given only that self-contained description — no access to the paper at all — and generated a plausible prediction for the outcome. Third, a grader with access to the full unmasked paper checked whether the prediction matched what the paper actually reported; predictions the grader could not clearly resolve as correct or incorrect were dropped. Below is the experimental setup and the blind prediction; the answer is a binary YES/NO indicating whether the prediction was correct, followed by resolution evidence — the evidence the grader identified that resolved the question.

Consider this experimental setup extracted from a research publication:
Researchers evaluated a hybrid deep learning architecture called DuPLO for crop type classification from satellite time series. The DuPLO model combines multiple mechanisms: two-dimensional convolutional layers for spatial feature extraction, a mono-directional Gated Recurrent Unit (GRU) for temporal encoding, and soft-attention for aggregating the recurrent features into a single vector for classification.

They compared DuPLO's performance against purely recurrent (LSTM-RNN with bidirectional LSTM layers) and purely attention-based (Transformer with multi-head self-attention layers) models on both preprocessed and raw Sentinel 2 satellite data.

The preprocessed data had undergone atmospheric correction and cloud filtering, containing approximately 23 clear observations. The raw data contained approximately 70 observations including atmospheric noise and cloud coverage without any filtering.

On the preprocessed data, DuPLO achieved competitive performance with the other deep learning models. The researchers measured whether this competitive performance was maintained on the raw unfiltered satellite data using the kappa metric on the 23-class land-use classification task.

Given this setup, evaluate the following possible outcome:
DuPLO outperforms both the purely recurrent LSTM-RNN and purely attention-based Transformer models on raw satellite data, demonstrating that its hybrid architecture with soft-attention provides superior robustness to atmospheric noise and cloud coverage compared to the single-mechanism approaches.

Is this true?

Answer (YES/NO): NO